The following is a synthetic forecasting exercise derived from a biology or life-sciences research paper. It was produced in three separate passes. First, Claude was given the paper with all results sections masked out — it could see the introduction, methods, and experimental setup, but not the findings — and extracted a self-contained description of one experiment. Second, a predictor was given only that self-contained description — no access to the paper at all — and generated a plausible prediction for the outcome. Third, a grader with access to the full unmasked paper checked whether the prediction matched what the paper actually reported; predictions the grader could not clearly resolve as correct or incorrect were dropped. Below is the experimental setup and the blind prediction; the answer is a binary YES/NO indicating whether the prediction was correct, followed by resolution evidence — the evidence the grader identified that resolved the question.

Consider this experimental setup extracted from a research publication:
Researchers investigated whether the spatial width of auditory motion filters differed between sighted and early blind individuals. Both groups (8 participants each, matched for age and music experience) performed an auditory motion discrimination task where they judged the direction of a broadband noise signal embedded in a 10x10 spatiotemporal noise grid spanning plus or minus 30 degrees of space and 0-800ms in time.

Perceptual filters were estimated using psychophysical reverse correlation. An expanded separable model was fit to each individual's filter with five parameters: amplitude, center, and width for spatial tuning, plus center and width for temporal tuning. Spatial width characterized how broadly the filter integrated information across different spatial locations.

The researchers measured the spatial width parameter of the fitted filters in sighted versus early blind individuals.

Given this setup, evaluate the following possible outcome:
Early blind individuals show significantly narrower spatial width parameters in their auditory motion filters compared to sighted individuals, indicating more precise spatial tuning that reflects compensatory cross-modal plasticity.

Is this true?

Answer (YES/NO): NO